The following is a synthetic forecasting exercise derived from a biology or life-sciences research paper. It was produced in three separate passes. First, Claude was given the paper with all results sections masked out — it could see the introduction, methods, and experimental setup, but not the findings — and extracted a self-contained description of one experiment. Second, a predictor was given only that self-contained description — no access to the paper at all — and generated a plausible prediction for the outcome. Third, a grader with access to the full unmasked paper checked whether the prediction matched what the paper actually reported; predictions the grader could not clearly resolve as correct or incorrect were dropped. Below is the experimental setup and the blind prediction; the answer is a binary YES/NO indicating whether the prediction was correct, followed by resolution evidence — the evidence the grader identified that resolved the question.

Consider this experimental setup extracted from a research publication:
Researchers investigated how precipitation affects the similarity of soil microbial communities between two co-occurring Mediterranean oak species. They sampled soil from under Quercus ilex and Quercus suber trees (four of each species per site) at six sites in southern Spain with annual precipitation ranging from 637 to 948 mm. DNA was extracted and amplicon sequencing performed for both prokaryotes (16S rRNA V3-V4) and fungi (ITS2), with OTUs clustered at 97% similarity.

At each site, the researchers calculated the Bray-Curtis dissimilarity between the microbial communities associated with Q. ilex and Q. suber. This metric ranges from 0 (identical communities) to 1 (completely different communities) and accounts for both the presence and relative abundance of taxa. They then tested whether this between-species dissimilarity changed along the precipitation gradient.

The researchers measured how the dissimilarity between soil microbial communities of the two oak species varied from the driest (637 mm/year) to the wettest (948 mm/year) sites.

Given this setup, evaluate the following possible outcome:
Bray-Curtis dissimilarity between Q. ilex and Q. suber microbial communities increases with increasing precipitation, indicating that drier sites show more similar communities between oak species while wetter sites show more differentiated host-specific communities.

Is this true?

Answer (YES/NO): YES